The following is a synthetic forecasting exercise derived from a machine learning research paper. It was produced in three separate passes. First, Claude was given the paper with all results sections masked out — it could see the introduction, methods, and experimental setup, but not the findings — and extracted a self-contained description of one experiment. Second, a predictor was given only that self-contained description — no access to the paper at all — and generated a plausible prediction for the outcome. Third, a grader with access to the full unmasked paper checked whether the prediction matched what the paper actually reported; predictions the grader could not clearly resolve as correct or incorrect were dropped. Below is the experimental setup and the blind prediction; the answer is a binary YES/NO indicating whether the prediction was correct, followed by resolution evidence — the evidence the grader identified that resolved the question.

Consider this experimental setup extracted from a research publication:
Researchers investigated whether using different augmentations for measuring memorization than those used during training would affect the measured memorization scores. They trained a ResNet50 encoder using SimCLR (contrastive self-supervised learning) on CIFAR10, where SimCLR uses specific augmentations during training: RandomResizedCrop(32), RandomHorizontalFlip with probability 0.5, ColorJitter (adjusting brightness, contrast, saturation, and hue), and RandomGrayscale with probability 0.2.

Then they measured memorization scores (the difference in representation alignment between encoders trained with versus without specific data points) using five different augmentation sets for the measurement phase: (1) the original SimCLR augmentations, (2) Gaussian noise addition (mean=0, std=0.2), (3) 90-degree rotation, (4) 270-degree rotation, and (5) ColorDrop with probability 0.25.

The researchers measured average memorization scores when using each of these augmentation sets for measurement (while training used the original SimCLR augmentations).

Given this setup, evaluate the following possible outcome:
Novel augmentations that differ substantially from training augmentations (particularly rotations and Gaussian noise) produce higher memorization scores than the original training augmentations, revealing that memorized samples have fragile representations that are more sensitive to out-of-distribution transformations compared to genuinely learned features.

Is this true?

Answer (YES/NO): NO